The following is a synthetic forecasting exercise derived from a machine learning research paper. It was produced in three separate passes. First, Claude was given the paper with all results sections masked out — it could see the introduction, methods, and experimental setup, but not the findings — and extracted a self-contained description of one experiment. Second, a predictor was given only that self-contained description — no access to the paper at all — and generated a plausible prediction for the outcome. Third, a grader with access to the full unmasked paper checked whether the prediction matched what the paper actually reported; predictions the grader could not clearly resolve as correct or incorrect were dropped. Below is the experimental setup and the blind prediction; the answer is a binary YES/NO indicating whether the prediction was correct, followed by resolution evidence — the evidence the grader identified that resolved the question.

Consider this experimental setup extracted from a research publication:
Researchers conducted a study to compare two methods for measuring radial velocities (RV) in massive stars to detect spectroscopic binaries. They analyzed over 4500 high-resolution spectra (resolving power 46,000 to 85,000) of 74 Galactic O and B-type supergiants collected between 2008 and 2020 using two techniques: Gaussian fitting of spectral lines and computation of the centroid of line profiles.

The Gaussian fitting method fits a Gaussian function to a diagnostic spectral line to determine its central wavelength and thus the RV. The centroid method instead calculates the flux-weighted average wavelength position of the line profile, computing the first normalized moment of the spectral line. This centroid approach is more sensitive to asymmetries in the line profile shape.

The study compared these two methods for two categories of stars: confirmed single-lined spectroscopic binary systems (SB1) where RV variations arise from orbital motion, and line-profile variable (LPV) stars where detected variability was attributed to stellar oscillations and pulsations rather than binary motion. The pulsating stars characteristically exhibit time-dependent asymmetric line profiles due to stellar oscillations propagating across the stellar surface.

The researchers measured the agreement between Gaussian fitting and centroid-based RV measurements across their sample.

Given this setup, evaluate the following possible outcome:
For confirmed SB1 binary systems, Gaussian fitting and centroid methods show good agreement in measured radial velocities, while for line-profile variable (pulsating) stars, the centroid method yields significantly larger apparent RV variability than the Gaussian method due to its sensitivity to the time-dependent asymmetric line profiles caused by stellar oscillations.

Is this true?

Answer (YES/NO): NO